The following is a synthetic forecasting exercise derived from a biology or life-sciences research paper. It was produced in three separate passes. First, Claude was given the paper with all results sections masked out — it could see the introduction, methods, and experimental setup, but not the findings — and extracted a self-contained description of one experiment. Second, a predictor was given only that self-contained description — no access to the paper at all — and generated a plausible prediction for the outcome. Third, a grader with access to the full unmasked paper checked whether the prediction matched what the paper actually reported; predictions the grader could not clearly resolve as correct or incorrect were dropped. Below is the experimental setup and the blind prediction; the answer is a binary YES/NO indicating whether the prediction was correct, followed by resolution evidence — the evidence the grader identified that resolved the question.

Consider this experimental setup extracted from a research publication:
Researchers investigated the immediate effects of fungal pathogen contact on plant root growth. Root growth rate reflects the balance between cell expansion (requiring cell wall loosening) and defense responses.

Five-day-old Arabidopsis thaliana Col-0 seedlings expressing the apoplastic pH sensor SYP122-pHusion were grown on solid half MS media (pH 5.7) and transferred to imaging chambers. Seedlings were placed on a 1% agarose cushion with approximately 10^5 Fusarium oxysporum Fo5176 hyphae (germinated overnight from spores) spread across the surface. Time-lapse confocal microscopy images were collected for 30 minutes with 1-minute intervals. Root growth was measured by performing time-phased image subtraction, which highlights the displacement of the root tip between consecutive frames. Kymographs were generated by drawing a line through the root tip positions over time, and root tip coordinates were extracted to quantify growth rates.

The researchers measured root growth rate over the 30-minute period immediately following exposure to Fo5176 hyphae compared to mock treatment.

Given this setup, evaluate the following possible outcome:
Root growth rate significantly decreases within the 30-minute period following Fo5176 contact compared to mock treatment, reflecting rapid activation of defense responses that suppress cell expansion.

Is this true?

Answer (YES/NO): YES